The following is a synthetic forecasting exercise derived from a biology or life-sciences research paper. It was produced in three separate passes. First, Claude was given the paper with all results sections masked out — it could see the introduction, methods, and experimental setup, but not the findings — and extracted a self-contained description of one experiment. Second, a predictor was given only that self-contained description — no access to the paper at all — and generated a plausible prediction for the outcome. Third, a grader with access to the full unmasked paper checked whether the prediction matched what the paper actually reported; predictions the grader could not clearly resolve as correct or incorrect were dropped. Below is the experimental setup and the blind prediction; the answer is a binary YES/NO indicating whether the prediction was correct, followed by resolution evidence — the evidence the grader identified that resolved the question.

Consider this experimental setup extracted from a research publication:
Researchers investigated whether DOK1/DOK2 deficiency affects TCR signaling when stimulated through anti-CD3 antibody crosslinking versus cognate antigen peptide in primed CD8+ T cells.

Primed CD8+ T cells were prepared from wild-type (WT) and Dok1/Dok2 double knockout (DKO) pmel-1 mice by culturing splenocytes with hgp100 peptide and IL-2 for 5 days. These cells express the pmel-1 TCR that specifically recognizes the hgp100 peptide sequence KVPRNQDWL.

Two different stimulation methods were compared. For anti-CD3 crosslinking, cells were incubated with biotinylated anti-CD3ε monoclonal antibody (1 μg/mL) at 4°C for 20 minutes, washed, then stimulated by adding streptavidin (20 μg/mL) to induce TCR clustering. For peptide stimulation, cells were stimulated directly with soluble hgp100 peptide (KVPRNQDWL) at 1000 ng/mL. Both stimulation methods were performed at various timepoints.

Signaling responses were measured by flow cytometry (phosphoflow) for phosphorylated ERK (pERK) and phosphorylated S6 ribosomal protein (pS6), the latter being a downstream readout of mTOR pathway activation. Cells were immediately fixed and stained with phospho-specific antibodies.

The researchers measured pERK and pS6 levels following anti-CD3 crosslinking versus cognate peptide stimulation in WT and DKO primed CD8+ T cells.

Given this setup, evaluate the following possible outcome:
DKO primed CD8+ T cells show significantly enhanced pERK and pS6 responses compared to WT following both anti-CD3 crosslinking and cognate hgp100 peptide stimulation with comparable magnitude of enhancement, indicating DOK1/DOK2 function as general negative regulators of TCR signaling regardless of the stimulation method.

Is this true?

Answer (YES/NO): NO